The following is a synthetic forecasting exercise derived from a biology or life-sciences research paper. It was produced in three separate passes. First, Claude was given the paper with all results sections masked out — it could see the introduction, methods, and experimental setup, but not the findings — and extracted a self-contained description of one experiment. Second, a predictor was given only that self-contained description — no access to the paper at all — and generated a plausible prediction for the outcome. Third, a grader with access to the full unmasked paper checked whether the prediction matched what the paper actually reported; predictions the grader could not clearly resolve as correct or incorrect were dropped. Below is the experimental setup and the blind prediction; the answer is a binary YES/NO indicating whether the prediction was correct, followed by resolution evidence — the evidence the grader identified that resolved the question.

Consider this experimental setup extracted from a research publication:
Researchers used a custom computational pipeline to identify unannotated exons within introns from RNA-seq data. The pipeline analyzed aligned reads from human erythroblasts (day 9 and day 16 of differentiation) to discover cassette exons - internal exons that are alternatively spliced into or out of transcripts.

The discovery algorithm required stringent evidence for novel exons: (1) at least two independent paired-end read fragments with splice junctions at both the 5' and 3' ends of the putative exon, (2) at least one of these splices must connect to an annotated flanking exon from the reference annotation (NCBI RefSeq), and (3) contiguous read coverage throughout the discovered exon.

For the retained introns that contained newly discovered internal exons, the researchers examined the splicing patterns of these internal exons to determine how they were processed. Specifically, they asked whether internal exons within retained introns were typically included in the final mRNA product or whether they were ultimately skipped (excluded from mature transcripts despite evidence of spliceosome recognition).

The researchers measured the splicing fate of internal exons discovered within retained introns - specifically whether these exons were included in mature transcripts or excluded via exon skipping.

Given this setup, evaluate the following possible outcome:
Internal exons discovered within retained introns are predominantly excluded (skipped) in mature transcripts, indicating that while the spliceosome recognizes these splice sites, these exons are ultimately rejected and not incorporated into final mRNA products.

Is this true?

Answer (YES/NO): YES